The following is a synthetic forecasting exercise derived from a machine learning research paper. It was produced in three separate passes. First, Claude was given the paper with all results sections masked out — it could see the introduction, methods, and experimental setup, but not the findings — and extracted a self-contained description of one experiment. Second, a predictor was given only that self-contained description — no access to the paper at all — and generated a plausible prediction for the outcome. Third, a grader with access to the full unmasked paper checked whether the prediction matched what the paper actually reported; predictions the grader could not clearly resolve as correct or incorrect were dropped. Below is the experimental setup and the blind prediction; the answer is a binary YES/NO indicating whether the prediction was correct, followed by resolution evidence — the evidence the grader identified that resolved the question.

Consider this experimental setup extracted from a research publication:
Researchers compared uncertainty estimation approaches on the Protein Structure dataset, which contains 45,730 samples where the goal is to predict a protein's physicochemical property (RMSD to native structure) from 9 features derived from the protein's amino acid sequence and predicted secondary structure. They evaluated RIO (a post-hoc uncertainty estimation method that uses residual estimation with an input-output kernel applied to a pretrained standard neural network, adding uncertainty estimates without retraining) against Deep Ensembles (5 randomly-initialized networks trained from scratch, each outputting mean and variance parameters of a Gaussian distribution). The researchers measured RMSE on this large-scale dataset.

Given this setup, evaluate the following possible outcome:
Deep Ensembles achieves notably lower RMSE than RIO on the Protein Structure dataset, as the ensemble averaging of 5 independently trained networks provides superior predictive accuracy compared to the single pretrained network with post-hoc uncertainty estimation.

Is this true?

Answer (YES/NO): NO